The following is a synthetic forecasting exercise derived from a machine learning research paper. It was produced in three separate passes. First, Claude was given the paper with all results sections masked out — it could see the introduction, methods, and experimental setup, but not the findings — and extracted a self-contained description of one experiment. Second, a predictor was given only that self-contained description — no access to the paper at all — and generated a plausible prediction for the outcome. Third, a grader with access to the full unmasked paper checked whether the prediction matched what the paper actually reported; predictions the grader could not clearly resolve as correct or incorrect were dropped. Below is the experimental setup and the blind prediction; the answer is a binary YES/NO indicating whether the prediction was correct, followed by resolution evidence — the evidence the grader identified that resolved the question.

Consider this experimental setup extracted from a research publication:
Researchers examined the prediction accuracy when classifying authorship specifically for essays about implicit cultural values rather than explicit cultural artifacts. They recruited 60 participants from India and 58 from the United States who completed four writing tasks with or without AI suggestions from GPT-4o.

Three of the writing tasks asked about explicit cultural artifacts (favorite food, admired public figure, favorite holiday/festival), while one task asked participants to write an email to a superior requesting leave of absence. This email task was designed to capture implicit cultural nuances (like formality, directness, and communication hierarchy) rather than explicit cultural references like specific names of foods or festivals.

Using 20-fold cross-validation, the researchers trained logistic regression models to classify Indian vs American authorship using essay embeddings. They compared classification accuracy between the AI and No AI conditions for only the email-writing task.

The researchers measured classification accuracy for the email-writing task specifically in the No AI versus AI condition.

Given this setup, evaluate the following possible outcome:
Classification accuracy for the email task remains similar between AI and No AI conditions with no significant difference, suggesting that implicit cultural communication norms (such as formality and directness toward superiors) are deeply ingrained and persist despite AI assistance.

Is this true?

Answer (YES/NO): NO